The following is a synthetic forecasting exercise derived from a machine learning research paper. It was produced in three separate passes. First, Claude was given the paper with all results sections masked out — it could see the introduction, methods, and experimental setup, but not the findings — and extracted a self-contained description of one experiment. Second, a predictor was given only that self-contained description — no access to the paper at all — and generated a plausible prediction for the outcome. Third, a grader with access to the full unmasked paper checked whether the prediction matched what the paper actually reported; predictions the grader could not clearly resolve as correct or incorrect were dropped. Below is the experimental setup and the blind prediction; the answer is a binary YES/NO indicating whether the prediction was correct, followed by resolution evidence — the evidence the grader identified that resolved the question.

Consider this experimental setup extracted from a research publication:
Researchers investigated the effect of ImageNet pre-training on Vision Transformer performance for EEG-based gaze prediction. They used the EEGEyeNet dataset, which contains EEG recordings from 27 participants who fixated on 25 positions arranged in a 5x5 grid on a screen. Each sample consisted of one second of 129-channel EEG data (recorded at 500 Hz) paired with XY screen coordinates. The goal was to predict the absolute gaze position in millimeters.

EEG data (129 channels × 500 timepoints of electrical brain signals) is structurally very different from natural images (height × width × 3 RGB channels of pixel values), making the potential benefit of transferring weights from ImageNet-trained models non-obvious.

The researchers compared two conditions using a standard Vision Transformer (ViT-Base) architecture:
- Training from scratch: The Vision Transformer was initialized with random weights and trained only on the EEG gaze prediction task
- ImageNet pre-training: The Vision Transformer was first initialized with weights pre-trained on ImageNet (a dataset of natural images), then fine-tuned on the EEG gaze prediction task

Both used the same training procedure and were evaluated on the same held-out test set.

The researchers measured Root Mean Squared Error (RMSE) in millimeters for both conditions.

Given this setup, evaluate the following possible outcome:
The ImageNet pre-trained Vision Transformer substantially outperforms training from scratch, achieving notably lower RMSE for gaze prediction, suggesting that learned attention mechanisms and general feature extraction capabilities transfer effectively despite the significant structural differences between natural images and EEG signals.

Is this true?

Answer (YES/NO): YES